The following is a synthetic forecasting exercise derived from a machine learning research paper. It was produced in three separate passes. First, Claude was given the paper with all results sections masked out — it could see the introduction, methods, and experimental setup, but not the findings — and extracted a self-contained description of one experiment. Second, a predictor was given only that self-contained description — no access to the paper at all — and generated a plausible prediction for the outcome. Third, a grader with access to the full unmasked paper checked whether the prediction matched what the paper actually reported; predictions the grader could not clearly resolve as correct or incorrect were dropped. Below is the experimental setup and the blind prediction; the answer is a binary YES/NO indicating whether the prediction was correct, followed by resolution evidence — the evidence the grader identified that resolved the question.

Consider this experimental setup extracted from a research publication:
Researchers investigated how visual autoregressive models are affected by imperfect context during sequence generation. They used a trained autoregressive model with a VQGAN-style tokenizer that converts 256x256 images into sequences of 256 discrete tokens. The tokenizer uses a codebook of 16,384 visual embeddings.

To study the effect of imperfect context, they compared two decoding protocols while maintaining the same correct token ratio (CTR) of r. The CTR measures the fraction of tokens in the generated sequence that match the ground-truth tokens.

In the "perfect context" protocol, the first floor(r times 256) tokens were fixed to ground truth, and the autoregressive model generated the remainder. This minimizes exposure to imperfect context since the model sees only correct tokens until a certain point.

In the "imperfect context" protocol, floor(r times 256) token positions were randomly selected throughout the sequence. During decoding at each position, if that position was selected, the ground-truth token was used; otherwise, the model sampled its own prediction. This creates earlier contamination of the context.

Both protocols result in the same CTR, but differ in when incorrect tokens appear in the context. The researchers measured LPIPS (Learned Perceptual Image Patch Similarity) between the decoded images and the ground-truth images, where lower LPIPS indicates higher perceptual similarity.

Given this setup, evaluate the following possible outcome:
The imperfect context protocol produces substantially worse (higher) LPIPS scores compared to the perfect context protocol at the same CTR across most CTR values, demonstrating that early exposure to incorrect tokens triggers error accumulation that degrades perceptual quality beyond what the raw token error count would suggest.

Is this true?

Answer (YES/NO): YES